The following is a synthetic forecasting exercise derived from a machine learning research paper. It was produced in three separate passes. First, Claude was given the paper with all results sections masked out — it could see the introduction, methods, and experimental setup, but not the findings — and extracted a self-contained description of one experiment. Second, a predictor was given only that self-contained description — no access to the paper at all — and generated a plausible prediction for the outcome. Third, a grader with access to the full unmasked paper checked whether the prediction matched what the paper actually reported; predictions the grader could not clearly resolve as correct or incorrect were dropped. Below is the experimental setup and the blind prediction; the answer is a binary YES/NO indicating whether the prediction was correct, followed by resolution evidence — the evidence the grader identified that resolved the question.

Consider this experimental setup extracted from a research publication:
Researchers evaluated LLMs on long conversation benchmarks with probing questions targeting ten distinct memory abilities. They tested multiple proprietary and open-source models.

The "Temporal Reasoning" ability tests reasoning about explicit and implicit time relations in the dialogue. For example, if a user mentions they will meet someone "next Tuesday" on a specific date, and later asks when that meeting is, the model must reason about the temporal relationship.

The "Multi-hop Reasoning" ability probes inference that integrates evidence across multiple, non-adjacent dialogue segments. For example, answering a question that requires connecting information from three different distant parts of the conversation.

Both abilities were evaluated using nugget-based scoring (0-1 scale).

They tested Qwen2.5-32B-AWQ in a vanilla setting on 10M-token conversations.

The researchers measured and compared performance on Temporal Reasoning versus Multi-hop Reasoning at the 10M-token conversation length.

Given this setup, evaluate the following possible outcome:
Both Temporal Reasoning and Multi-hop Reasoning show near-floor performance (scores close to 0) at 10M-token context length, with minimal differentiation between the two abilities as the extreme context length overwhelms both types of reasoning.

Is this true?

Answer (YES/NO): NO